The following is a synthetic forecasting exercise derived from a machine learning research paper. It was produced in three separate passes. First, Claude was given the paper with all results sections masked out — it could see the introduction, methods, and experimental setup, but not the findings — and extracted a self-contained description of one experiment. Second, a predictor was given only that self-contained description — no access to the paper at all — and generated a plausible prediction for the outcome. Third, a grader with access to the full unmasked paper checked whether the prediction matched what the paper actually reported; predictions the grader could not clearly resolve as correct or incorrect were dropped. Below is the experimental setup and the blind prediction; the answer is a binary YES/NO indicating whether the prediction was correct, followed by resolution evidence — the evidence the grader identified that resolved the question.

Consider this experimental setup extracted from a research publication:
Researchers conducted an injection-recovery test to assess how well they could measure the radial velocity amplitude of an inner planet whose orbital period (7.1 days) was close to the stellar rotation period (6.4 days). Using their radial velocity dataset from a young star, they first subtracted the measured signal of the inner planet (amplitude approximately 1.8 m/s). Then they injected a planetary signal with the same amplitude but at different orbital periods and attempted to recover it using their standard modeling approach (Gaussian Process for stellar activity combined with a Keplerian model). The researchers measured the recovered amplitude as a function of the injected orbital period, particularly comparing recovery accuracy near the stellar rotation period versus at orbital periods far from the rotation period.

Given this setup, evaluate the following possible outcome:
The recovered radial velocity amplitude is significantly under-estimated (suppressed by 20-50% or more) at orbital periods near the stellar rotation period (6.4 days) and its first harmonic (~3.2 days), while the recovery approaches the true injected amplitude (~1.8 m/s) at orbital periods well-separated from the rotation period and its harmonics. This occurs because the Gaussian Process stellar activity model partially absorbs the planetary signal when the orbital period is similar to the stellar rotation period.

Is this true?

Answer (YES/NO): NO